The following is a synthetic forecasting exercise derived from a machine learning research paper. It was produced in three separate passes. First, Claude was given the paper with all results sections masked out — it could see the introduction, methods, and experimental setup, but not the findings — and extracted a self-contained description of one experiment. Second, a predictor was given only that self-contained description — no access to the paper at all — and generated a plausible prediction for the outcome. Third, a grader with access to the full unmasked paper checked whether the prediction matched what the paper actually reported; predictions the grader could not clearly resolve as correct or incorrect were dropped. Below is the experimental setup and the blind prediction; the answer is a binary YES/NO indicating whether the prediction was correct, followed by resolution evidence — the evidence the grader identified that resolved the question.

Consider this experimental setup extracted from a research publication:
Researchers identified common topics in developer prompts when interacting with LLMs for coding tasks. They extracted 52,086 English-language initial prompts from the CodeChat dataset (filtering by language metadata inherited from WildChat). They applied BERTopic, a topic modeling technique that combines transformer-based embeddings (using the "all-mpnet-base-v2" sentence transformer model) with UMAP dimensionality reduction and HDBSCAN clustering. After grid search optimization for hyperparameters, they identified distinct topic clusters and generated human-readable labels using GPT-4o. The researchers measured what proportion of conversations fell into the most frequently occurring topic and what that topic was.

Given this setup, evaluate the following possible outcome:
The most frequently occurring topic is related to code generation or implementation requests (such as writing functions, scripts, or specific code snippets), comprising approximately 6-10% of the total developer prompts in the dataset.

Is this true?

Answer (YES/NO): NO